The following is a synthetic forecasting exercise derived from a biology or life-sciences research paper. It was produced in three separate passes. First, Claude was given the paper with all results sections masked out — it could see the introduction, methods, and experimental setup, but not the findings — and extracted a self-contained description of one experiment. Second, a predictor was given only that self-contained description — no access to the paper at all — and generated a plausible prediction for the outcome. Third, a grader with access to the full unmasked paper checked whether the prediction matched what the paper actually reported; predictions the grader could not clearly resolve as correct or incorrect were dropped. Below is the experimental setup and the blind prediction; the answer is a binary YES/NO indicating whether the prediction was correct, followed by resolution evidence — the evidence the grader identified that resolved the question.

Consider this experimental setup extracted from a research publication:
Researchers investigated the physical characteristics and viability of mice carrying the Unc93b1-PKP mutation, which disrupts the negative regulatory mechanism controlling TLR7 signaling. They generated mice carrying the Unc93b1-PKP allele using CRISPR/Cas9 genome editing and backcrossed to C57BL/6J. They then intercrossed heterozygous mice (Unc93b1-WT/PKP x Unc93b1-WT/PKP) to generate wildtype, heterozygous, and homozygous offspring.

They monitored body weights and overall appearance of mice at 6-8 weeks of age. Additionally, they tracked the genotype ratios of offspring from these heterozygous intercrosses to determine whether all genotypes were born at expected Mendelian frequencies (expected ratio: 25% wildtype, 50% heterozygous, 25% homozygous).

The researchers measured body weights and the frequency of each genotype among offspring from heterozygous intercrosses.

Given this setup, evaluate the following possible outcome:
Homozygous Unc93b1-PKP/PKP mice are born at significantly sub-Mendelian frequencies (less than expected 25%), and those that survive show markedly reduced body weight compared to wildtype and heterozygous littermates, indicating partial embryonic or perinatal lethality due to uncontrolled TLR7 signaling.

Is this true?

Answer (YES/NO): YES